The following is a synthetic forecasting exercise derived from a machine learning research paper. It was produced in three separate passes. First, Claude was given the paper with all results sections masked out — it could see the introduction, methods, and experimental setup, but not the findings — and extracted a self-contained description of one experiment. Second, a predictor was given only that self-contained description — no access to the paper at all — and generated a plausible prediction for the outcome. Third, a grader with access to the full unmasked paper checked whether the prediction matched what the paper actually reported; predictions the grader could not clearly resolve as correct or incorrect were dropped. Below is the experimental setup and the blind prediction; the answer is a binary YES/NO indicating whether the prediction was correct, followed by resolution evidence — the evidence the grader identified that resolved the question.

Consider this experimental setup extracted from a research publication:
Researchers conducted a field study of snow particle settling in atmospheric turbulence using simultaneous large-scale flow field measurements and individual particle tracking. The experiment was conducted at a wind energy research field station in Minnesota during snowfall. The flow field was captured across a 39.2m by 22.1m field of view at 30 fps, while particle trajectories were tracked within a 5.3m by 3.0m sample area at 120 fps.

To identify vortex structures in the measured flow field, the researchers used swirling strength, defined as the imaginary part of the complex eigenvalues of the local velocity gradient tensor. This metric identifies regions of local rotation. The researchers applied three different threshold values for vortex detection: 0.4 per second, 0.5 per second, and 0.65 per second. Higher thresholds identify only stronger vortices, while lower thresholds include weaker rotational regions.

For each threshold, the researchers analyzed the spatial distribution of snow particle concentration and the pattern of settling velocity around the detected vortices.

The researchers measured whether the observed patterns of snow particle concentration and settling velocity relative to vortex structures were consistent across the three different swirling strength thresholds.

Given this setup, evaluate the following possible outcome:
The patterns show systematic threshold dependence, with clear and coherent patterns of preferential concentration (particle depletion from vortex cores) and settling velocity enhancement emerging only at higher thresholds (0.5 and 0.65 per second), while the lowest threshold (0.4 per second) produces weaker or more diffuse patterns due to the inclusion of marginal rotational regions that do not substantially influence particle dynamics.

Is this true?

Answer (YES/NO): NO